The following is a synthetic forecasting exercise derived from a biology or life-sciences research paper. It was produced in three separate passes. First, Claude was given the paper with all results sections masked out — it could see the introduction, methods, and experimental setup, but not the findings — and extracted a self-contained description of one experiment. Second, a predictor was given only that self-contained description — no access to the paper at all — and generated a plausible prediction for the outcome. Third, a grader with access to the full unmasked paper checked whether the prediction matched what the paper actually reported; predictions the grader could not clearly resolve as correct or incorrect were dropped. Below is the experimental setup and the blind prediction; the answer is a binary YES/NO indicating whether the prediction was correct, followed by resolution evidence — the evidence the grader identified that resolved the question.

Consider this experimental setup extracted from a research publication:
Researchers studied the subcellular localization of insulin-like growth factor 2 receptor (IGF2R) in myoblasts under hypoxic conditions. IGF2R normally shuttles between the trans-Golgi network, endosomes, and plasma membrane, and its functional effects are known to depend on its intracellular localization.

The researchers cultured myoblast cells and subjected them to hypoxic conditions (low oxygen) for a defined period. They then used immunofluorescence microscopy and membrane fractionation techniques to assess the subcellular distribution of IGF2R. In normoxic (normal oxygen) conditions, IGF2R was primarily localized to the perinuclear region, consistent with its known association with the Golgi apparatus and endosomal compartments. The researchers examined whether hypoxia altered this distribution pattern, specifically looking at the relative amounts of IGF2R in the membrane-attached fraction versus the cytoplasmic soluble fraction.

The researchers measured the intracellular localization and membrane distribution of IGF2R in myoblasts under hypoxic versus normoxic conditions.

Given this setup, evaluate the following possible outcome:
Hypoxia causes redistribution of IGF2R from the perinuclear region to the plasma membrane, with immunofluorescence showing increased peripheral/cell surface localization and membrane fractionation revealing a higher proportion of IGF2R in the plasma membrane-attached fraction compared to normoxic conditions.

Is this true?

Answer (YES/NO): NO